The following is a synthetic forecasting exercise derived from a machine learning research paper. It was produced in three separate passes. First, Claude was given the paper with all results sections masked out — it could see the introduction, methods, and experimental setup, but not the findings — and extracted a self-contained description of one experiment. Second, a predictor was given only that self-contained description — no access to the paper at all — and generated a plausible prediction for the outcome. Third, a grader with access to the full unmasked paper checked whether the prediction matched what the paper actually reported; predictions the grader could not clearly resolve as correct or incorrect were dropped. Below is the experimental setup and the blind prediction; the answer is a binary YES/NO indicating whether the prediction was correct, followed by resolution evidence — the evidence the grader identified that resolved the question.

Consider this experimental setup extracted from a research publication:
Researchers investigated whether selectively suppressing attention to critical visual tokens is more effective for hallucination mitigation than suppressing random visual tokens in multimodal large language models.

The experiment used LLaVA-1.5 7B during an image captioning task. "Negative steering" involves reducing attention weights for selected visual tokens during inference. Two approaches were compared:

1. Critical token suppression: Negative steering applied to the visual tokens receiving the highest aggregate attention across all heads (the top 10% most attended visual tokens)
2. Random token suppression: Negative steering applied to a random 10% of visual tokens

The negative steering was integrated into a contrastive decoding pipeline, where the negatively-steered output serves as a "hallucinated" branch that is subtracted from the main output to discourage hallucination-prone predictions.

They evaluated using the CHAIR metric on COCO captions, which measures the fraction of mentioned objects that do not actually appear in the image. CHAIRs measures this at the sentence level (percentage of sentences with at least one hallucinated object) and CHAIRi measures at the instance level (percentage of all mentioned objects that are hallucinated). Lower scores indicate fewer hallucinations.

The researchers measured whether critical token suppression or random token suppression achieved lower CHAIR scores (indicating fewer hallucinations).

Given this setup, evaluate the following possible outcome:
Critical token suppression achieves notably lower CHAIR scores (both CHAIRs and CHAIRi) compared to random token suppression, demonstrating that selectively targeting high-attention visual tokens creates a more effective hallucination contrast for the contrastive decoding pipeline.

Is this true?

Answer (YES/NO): YES